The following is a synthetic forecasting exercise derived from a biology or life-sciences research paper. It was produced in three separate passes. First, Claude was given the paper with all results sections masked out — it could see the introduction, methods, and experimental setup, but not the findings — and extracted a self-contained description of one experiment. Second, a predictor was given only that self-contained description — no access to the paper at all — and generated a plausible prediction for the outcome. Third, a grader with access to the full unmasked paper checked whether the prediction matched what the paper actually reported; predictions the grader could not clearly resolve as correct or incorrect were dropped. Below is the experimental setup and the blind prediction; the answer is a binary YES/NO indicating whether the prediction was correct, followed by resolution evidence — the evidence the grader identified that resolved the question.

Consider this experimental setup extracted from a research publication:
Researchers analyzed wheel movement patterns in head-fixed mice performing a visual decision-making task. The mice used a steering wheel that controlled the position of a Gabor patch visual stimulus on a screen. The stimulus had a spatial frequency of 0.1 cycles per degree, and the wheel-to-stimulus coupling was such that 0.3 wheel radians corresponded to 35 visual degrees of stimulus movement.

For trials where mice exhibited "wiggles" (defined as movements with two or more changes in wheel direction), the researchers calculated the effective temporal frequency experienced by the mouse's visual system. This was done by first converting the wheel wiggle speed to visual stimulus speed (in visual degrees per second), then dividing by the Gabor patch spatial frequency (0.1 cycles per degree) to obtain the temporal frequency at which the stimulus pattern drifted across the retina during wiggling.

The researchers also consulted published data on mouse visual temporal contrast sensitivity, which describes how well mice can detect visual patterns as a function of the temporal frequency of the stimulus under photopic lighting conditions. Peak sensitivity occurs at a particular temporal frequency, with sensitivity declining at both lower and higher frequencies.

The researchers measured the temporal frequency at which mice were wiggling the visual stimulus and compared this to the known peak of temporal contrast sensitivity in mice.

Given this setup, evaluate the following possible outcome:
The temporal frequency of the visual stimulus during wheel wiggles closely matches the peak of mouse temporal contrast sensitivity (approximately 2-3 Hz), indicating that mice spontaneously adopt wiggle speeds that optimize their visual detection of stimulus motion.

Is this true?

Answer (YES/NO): NO